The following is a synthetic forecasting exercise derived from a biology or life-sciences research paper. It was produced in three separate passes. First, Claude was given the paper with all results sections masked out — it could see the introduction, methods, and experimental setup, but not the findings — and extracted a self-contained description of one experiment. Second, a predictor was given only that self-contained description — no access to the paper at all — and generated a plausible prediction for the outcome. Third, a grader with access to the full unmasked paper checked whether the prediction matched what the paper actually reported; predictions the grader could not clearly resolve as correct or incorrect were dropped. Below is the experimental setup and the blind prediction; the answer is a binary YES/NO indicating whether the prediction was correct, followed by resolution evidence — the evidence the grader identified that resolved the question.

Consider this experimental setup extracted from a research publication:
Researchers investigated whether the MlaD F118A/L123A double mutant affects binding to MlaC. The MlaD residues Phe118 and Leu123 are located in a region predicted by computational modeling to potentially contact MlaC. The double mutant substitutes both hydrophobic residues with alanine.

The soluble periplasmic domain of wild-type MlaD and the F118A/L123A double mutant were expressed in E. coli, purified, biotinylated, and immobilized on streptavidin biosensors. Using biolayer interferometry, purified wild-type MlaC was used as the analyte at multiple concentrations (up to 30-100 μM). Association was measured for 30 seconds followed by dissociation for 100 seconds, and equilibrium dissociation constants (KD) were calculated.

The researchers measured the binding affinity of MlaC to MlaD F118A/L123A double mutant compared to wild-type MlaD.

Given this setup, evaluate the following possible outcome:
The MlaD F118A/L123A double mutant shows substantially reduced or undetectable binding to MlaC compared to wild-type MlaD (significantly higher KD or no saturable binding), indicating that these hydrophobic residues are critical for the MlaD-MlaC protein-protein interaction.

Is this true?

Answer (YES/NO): YES